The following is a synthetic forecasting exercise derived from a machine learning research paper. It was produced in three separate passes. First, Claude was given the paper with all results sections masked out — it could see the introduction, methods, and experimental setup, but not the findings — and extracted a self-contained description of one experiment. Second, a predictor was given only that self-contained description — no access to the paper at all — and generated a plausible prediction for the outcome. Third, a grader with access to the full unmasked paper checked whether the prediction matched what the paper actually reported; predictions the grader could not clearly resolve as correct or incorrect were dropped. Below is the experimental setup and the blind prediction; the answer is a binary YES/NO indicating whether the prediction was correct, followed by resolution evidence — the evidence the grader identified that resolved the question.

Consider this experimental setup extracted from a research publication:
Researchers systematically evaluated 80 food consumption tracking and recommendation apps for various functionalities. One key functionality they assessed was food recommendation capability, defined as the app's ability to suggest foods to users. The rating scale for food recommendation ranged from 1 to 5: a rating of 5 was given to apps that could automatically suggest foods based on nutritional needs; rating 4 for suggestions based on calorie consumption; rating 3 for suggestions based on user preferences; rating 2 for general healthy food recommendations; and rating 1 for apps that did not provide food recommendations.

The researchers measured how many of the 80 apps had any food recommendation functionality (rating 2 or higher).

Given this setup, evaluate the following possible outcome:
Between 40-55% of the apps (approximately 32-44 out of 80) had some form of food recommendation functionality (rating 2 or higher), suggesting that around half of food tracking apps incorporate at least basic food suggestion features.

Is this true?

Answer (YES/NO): NO